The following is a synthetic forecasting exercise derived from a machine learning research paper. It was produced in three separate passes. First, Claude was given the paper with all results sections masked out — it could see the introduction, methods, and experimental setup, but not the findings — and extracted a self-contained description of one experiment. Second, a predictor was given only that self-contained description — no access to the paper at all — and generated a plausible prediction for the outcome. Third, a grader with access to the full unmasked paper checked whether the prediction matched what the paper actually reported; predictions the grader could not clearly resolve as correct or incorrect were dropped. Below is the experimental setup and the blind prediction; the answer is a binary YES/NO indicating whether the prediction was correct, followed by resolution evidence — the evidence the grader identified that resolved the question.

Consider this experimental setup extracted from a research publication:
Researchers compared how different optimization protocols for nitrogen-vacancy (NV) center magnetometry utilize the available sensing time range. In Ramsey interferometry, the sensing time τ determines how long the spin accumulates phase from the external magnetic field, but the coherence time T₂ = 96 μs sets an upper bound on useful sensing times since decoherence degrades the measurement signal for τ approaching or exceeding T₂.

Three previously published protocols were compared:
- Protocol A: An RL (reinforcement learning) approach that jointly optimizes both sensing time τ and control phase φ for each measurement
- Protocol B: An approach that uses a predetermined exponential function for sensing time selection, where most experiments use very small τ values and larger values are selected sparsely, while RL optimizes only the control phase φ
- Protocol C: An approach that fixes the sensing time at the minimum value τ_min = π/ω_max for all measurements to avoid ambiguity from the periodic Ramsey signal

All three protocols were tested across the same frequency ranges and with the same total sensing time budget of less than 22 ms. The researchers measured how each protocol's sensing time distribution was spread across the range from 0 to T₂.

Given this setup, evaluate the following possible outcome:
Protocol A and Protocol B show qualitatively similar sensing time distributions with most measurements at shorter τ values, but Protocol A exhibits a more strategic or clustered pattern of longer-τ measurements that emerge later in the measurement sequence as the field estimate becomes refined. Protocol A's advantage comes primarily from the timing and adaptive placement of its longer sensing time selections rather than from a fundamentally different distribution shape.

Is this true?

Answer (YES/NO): NO